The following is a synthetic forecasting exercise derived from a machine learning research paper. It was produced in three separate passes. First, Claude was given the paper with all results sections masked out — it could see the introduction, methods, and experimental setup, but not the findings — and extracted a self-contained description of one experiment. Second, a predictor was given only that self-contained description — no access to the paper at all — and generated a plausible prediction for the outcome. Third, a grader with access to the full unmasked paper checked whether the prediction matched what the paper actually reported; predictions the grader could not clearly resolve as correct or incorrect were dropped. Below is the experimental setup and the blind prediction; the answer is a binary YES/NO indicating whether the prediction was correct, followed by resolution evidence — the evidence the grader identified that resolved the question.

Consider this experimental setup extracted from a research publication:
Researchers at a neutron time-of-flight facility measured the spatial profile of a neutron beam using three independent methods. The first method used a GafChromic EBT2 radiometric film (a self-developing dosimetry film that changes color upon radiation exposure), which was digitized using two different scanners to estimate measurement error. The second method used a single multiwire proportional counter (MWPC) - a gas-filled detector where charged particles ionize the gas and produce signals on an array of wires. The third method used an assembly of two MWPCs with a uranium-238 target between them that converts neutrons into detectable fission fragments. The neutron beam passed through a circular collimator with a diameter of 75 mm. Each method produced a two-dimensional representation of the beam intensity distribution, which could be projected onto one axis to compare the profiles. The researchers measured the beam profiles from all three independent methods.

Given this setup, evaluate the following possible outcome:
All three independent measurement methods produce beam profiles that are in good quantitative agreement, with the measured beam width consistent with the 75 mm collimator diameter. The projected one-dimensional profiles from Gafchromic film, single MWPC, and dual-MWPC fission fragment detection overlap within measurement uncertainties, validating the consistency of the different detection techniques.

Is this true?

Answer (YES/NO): YES